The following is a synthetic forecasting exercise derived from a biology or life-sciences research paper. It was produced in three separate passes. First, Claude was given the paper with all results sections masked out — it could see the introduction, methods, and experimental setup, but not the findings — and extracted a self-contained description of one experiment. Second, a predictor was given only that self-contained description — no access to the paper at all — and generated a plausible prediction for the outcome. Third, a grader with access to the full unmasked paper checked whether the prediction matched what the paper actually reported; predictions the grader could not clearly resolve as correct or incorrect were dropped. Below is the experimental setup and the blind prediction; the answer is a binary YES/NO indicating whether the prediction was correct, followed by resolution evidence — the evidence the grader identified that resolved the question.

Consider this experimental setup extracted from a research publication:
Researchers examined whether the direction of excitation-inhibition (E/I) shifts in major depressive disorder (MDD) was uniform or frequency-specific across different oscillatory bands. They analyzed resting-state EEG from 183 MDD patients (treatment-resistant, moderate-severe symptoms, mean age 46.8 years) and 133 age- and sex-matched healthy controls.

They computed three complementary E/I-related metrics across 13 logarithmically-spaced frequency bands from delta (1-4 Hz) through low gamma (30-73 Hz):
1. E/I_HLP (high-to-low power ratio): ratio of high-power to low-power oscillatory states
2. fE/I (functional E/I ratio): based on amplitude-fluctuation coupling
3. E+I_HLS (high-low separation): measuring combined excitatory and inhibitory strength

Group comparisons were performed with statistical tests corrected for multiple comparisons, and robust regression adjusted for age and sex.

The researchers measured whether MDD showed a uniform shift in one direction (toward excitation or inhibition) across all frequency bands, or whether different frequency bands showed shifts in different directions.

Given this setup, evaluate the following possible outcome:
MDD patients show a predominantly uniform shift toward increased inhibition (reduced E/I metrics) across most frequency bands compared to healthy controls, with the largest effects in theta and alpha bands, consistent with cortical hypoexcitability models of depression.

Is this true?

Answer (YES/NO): NO